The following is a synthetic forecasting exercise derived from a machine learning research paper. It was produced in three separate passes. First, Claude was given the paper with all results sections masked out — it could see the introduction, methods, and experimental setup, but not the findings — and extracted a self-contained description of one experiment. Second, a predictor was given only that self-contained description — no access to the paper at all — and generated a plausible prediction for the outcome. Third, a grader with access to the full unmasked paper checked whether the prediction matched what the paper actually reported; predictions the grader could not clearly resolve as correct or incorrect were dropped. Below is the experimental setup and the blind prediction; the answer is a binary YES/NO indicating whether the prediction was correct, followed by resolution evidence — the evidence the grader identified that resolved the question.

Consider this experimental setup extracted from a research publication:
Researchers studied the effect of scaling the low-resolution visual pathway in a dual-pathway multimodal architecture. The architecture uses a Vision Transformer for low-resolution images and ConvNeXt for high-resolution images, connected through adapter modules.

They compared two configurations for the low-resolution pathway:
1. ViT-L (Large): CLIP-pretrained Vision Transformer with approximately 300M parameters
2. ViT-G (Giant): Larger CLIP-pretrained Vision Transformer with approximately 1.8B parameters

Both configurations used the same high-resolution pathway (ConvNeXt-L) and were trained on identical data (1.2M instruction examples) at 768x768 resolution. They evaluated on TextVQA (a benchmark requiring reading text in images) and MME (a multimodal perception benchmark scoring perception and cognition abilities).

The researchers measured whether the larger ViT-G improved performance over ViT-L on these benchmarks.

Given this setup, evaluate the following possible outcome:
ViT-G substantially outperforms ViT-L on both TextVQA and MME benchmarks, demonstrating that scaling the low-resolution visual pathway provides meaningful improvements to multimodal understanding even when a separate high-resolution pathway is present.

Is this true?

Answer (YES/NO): NO